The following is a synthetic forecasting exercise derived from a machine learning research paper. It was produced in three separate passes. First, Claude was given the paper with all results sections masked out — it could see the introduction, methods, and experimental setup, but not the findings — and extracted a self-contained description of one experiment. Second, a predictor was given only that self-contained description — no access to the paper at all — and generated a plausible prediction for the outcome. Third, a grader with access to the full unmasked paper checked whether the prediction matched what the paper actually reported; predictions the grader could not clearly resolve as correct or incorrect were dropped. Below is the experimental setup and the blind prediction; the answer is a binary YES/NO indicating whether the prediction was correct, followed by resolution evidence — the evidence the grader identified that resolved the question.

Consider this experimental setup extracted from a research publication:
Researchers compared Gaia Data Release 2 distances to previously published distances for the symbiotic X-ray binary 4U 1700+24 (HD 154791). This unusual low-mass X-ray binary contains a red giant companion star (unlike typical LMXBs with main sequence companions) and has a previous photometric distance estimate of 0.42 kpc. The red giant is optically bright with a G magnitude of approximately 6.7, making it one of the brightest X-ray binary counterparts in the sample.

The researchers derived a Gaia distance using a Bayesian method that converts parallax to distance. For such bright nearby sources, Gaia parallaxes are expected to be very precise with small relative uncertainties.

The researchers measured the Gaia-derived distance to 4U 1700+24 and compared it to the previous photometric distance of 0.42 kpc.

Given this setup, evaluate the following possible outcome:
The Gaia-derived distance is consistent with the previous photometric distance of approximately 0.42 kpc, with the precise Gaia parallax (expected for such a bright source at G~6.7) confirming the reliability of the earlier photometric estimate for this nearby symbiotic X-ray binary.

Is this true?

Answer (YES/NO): NO